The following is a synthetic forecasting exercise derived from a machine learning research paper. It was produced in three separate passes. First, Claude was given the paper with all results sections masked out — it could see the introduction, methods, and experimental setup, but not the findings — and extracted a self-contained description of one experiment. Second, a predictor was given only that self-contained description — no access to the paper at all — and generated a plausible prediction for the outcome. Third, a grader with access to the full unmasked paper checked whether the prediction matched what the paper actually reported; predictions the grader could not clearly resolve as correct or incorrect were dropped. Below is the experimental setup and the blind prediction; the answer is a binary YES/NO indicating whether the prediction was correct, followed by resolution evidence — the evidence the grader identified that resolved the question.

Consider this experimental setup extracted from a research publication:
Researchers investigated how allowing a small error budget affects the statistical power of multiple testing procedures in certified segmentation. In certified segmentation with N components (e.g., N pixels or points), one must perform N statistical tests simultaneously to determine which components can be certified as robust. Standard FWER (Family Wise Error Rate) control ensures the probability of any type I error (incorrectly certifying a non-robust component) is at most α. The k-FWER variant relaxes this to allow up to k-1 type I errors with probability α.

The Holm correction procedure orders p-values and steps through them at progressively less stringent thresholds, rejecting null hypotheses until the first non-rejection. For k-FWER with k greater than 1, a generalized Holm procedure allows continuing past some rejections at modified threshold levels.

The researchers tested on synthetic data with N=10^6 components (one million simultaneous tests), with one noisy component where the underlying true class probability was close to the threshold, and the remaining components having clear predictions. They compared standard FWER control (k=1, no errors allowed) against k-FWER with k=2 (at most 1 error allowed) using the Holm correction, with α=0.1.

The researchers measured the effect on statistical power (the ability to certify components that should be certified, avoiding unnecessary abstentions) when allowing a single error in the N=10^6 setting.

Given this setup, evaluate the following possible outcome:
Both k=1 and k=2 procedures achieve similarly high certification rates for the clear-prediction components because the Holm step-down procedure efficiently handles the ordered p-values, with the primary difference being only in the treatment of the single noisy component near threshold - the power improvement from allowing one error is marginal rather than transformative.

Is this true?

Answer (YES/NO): NO